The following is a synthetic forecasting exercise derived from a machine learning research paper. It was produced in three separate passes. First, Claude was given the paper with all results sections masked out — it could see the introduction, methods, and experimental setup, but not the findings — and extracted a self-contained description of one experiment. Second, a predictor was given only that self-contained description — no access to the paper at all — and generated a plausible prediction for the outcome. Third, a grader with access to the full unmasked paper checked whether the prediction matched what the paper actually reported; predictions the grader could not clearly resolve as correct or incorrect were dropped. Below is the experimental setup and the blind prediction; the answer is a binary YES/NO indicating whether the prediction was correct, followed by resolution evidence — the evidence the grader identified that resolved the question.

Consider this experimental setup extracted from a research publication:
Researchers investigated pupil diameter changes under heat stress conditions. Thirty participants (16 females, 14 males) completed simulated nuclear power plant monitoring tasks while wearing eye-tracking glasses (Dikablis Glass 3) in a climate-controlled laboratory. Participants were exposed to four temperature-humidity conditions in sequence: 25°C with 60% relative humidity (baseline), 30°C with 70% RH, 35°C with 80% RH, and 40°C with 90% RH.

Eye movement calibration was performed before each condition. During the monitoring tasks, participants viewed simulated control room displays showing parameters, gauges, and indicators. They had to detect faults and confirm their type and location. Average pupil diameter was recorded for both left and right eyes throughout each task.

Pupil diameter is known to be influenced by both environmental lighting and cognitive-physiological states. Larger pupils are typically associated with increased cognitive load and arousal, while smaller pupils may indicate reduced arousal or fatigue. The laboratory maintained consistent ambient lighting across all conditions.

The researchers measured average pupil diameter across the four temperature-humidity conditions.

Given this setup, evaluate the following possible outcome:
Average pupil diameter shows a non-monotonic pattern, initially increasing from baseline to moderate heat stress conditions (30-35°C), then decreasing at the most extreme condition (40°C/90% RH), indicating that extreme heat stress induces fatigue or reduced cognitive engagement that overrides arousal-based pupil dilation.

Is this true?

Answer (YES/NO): NO